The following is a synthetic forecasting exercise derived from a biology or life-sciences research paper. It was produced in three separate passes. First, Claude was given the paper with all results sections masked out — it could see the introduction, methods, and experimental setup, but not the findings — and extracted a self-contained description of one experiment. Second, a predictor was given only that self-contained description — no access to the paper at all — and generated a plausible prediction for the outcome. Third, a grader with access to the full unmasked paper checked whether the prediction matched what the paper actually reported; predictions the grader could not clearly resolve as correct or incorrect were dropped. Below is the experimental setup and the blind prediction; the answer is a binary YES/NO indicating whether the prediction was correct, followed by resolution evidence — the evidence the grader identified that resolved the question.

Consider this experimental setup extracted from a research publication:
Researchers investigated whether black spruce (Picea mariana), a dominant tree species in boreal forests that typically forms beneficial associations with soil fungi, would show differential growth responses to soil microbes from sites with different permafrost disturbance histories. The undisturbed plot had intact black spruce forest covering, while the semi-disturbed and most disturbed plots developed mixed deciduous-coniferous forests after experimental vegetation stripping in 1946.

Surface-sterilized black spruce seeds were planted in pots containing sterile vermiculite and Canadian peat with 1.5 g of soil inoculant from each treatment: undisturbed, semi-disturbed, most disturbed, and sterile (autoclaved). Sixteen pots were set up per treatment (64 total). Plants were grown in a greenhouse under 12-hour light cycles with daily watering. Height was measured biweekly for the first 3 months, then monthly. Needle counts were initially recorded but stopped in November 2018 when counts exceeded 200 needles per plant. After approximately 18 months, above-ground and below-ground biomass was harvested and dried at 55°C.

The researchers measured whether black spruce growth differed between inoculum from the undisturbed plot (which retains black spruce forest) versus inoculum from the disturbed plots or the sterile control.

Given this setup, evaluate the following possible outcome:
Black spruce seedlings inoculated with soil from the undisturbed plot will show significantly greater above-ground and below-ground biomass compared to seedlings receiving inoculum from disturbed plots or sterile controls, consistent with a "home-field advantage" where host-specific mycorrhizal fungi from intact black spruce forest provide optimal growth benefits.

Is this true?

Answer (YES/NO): NO